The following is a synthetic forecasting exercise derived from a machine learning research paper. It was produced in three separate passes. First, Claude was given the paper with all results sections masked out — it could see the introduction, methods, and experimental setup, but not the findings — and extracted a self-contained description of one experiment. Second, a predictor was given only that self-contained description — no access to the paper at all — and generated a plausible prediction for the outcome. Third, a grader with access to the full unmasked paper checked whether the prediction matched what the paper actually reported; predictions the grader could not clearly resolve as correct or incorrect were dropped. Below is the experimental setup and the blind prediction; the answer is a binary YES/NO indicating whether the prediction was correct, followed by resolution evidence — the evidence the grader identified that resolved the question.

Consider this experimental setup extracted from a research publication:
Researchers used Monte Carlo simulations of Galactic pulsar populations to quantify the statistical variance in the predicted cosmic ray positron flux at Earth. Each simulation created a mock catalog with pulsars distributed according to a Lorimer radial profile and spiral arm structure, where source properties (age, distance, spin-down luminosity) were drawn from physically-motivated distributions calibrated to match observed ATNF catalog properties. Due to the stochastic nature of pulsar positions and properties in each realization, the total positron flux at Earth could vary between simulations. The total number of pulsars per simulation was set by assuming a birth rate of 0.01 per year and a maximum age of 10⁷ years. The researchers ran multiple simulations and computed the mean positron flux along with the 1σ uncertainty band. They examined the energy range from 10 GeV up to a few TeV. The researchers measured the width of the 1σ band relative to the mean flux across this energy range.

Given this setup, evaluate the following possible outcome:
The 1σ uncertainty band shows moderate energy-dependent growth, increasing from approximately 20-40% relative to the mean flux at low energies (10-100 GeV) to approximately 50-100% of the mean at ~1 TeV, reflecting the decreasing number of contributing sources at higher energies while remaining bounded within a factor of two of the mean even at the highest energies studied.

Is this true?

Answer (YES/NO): NO